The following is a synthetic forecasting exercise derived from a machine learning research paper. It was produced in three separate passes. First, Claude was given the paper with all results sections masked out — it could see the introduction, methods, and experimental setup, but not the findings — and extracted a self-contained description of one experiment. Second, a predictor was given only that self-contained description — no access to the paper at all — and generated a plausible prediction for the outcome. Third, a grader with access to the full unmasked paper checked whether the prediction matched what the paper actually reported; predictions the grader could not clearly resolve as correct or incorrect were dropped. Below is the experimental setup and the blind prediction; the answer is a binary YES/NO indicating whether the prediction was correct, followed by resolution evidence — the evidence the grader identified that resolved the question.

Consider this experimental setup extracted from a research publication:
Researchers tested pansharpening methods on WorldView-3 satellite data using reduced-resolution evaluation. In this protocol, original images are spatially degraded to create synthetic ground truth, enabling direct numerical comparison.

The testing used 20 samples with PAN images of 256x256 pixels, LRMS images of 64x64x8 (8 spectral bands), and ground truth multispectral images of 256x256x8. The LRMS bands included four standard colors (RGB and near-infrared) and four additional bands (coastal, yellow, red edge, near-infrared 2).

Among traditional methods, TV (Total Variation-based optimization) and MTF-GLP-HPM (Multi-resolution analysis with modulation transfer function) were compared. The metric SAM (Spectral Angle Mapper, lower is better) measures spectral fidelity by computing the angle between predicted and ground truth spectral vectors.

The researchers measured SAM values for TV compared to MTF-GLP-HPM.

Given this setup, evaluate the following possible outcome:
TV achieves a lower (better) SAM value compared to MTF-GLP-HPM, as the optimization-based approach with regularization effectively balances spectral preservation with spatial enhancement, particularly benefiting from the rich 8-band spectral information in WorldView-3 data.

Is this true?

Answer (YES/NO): NO